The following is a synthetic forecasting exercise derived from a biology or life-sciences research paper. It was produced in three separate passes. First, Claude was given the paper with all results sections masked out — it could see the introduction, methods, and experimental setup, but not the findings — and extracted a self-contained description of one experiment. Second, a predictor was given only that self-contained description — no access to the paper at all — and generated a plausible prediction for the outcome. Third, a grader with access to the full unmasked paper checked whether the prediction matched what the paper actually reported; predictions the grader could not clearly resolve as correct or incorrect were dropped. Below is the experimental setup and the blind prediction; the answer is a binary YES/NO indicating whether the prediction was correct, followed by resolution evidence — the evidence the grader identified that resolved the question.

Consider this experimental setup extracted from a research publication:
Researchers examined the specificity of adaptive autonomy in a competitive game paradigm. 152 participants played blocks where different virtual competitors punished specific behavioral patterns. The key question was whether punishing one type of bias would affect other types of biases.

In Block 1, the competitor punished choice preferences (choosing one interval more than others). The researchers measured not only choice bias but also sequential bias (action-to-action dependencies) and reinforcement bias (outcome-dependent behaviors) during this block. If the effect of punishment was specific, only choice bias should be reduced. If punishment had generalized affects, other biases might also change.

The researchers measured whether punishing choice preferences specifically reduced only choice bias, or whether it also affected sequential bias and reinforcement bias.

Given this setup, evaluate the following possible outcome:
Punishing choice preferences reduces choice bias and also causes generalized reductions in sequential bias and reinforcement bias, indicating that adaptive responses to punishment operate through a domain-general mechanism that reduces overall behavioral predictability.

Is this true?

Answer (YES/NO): NO